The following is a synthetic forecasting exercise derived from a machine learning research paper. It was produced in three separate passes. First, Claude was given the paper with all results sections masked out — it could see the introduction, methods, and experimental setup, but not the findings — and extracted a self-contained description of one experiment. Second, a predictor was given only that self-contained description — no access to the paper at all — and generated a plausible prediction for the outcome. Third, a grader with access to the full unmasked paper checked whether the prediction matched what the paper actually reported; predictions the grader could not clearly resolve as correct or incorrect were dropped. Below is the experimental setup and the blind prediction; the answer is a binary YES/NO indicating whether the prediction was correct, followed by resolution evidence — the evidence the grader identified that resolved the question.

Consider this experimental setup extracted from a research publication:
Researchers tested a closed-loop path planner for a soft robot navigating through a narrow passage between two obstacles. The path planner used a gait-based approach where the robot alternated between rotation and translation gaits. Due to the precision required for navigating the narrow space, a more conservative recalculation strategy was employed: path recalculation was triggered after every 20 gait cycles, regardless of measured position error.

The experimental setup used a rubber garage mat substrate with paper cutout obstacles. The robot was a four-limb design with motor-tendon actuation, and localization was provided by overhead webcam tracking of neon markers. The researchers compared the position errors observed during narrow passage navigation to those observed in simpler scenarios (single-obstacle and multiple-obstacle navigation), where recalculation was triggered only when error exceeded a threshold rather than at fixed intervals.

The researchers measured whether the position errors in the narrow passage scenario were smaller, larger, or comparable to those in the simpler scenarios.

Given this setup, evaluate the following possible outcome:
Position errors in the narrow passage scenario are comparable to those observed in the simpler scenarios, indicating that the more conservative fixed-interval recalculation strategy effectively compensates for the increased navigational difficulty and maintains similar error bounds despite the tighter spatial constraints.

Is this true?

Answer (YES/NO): NO